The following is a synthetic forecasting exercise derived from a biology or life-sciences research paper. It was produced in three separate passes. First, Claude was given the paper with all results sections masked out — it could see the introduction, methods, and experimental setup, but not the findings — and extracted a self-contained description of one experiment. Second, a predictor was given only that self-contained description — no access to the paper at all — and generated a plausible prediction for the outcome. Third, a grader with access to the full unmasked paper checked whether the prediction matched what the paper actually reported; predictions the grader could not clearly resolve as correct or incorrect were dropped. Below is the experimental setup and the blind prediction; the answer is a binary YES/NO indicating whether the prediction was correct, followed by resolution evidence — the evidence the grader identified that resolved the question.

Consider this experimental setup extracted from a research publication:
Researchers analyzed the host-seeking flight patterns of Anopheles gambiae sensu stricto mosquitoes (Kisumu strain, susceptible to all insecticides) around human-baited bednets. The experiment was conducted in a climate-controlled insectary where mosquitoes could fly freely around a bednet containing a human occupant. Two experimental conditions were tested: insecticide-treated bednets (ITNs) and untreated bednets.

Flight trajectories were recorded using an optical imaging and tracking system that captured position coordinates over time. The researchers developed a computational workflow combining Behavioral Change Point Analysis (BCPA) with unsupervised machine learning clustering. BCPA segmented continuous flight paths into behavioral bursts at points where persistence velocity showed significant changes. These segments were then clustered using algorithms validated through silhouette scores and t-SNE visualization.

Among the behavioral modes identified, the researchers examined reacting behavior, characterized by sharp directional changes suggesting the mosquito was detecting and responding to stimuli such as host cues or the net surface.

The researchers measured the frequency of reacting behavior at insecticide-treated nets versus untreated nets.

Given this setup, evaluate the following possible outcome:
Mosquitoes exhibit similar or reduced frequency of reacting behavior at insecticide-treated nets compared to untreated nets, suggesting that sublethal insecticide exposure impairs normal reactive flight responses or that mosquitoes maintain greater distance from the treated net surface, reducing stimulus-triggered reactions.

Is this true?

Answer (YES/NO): NO